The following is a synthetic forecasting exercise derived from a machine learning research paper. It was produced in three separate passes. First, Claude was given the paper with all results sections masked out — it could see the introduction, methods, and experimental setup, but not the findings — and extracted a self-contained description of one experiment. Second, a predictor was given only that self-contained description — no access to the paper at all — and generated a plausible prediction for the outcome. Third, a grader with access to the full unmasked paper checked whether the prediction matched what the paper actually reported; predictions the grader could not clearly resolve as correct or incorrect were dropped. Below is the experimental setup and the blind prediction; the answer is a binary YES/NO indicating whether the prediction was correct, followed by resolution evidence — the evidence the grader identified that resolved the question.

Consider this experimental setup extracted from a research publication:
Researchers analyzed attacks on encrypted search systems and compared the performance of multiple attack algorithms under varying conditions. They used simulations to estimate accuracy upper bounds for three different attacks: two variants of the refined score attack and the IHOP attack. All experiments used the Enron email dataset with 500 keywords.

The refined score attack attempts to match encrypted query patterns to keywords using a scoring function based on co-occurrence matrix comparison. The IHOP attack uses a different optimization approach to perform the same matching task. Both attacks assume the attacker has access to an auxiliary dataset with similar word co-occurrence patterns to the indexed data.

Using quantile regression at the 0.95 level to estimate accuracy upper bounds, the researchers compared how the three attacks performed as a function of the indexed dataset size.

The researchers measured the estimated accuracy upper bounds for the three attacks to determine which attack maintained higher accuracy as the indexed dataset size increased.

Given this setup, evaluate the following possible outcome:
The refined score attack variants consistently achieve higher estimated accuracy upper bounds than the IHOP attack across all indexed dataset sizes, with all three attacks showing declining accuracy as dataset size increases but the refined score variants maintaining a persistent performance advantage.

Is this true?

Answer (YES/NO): NO